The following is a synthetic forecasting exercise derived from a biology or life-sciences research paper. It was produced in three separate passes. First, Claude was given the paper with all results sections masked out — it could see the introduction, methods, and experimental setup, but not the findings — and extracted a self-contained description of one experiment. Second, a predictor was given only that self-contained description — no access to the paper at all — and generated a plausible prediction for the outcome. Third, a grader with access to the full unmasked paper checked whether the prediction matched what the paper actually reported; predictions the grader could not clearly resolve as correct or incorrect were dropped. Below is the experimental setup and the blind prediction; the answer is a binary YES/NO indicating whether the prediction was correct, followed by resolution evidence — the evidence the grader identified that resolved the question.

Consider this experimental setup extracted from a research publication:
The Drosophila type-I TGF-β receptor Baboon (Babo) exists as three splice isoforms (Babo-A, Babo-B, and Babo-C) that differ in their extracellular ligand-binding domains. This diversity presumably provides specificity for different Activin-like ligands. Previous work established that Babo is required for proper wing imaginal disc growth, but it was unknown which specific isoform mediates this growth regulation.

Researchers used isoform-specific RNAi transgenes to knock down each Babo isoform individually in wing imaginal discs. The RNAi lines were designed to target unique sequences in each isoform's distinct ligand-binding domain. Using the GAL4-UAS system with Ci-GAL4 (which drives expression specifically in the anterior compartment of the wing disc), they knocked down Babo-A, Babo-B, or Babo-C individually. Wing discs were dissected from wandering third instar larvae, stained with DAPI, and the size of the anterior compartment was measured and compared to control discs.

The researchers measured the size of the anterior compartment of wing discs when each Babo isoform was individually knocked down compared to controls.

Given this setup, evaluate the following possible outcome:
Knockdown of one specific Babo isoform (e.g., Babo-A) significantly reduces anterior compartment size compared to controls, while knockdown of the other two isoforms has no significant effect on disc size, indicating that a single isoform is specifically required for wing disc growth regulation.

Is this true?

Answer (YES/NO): YES